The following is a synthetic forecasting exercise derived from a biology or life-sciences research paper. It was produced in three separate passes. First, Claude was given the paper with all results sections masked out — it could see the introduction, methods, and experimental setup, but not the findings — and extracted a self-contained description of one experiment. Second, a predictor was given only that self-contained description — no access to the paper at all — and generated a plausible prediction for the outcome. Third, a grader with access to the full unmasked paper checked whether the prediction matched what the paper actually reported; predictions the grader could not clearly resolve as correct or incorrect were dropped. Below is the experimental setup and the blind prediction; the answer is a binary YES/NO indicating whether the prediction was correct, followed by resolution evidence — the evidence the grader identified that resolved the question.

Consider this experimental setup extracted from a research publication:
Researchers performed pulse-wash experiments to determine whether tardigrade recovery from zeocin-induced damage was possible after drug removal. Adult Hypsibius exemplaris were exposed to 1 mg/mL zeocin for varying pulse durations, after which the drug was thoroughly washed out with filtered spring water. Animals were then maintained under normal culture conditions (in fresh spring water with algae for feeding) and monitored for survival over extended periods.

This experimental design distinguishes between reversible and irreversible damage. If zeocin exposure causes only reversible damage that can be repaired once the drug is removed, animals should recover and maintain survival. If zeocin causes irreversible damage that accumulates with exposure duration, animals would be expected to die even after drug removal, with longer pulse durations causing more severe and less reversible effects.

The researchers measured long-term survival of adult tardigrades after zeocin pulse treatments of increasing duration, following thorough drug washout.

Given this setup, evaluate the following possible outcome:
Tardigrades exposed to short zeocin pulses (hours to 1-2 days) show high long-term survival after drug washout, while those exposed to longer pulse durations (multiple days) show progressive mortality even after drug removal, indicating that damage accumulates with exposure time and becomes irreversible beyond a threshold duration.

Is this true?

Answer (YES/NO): NO